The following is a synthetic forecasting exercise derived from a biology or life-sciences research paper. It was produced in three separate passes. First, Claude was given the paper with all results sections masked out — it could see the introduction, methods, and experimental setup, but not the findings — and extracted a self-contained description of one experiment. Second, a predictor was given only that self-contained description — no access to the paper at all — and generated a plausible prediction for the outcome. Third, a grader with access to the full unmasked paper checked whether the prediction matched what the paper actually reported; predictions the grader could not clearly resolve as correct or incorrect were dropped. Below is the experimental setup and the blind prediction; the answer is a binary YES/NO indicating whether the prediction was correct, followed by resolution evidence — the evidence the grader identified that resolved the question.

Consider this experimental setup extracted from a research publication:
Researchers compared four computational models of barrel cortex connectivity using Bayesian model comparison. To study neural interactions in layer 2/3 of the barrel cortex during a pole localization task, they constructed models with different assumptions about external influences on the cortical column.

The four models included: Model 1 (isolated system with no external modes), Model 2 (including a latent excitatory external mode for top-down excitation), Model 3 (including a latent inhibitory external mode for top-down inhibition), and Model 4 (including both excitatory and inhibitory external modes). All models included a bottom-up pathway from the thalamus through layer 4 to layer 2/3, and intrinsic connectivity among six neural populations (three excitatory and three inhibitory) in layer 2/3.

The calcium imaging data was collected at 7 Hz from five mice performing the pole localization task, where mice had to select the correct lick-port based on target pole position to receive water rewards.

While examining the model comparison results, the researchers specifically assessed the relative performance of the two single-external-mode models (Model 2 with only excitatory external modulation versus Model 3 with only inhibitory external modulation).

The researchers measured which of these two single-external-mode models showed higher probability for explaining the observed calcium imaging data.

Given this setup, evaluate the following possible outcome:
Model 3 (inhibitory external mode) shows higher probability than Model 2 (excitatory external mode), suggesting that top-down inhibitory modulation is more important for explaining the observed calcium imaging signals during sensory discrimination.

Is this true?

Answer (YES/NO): NO